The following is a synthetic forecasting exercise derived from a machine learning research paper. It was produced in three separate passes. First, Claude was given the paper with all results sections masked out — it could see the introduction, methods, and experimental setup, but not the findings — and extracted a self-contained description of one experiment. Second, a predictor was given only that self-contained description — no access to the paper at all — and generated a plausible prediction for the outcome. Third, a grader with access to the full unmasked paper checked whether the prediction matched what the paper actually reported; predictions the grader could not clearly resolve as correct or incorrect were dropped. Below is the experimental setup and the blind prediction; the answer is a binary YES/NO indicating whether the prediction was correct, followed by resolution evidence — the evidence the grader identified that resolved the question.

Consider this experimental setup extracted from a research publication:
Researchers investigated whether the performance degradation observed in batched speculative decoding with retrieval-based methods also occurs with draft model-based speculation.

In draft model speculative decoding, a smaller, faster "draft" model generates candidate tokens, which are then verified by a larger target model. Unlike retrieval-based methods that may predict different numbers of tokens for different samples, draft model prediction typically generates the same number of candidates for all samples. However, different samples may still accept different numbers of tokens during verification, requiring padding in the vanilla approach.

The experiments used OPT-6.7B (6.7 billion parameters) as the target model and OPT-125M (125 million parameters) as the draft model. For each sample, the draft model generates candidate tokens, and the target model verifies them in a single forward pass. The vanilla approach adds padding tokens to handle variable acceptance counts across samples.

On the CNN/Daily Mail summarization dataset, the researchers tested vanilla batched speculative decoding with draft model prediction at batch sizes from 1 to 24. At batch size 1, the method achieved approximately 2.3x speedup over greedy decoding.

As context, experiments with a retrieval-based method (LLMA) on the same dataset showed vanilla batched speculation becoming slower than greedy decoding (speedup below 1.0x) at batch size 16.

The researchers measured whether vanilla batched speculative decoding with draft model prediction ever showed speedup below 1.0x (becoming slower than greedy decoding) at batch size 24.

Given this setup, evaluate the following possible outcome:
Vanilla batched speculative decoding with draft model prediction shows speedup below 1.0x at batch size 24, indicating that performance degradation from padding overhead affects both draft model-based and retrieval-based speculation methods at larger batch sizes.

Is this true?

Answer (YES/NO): YES